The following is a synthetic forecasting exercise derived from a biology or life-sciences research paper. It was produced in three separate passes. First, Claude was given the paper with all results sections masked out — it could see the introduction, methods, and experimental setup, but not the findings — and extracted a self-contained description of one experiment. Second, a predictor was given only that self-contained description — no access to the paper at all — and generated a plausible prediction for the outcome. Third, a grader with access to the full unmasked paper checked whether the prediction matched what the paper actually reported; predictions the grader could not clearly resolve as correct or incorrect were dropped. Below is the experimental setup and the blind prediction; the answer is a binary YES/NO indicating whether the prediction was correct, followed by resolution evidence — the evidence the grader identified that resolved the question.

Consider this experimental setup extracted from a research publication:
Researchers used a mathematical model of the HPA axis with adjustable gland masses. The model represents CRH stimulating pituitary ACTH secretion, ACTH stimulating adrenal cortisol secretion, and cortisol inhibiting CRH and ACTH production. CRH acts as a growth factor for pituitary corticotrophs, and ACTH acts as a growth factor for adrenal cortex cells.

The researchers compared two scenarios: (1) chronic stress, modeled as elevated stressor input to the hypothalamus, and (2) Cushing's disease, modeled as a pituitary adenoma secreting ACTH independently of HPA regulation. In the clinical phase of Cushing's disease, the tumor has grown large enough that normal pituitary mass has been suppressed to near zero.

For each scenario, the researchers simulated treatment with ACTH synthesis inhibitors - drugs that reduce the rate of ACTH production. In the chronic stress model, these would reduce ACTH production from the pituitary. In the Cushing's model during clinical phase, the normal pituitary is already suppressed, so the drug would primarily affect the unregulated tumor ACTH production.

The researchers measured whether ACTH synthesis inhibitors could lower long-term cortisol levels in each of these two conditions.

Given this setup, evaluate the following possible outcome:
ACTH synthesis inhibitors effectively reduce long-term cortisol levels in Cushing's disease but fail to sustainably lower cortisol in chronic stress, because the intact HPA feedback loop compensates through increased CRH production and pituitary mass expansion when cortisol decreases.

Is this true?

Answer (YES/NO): NO